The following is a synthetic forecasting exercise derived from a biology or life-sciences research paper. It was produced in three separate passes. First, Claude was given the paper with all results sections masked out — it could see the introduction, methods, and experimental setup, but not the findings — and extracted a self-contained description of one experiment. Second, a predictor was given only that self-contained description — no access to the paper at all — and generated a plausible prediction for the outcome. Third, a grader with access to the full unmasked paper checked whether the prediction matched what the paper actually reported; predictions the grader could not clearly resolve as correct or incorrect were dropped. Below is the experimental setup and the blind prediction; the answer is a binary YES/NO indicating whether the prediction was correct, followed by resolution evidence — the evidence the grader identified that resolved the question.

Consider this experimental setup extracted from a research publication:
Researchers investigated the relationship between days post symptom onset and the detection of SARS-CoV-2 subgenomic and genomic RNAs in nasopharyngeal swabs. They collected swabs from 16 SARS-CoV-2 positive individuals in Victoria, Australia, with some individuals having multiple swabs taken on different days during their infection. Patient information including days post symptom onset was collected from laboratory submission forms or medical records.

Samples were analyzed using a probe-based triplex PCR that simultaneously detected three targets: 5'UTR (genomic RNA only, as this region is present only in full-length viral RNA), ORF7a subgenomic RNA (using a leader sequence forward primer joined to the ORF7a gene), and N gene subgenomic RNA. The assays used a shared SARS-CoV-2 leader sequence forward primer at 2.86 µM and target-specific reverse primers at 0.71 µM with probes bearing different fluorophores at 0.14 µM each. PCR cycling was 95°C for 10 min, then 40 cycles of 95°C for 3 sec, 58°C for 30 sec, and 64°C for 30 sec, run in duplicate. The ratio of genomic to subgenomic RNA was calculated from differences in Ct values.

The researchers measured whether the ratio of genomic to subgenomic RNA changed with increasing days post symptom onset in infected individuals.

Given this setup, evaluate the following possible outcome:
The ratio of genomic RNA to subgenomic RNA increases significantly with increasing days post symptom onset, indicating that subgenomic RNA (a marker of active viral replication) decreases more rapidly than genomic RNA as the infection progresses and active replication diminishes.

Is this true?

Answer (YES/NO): NO